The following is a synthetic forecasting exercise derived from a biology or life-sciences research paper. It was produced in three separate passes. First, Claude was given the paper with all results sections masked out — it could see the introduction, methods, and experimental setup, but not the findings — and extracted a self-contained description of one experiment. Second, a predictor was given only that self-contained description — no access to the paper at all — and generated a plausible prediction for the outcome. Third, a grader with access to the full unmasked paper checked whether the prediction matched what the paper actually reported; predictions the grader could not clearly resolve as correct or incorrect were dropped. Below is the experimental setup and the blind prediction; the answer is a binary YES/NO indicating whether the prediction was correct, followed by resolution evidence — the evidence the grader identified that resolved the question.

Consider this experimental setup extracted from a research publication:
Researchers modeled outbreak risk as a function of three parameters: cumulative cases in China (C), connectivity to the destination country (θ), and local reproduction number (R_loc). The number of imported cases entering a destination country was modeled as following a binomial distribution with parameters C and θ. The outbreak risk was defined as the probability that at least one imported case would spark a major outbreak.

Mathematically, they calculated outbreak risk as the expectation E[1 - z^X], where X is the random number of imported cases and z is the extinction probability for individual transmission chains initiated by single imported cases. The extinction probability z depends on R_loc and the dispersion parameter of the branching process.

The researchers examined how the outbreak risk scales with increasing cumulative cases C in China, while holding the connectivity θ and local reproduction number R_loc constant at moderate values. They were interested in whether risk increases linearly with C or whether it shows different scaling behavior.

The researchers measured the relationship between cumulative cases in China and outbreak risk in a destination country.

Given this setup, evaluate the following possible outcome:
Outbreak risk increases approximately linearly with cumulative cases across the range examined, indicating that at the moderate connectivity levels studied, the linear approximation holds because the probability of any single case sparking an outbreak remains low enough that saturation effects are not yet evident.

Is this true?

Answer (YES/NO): NO